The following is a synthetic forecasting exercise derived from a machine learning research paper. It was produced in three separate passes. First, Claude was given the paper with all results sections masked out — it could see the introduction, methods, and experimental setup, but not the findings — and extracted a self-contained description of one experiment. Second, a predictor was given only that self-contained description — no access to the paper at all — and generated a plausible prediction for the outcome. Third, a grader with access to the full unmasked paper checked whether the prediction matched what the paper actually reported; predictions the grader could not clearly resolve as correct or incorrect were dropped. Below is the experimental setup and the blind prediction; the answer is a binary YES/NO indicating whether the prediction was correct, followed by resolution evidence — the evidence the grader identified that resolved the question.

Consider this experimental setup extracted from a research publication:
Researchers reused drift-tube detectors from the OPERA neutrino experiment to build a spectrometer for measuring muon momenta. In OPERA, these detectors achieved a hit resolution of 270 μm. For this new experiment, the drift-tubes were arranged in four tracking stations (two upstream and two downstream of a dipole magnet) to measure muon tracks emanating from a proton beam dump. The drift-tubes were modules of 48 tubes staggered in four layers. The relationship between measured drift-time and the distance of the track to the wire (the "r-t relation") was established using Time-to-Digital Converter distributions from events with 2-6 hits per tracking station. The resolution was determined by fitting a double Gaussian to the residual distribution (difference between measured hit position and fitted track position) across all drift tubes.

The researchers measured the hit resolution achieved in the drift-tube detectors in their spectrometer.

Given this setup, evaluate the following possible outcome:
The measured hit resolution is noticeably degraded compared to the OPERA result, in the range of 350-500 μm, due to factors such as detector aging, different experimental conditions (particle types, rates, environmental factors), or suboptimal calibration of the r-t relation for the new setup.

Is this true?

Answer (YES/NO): YES